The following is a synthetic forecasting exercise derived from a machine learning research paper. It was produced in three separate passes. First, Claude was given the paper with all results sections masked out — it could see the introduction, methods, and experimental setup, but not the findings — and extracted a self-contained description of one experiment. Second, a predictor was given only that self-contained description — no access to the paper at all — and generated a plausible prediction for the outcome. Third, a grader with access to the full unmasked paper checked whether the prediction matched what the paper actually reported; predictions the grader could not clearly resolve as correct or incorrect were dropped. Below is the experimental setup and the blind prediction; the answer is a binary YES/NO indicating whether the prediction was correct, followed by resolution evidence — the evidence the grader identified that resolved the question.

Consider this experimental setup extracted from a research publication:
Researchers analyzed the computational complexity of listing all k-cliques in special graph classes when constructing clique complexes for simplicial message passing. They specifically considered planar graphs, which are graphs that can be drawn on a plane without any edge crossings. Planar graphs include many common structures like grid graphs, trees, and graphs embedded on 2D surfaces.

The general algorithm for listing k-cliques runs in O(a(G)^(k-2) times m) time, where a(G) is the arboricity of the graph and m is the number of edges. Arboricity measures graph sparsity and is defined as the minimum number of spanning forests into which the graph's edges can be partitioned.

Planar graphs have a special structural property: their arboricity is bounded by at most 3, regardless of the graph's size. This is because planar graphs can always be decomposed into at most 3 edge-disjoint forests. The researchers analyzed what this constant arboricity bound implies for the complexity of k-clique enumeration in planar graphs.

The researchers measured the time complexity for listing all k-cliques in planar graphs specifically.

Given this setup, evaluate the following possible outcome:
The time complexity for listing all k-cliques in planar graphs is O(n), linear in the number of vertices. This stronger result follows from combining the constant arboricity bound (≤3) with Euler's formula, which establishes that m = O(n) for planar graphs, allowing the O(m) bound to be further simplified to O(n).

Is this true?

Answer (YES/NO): NO